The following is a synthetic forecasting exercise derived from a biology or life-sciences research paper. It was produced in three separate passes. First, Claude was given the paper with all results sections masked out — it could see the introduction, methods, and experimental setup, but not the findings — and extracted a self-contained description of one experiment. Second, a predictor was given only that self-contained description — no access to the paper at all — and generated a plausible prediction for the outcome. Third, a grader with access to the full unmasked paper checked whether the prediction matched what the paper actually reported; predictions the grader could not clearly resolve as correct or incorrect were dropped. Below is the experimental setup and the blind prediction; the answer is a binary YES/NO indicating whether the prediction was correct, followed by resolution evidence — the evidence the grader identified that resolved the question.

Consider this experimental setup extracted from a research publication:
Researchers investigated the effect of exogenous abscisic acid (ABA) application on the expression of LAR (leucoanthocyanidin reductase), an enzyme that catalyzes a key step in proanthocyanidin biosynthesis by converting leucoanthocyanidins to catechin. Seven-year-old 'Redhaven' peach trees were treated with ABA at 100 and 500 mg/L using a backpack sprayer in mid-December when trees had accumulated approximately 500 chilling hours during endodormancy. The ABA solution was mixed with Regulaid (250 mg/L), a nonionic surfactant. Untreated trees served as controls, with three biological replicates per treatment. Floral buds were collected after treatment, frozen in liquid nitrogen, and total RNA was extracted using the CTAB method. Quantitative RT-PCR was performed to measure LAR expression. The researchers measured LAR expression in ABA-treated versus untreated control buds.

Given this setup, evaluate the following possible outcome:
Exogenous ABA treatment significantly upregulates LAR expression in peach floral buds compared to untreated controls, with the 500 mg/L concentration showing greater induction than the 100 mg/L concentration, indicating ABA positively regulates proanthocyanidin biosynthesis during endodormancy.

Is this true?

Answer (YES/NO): NO